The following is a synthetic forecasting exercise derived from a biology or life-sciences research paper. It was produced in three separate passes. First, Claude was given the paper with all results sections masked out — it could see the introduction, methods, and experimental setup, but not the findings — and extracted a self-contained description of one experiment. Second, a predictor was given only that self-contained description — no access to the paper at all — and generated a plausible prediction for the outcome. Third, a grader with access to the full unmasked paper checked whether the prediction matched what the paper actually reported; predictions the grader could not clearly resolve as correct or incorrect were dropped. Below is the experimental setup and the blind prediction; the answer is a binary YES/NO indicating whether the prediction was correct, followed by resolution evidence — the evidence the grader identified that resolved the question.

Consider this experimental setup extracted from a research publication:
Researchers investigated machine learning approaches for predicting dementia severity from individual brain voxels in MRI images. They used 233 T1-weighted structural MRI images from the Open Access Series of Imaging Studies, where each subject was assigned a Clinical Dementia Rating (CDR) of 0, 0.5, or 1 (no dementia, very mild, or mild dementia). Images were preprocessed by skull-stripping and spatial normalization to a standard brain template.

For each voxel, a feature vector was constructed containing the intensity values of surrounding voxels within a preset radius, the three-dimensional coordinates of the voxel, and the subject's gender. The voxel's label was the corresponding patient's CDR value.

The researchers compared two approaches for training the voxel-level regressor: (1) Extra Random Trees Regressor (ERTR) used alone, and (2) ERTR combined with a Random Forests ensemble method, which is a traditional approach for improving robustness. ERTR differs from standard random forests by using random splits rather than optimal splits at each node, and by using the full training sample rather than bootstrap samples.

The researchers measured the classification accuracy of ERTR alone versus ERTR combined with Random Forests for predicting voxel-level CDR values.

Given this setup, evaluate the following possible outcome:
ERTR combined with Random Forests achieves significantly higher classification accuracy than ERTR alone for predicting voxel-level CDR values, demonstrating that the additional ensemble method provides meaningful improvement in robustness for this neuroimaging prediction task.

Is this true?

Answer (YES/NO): NO